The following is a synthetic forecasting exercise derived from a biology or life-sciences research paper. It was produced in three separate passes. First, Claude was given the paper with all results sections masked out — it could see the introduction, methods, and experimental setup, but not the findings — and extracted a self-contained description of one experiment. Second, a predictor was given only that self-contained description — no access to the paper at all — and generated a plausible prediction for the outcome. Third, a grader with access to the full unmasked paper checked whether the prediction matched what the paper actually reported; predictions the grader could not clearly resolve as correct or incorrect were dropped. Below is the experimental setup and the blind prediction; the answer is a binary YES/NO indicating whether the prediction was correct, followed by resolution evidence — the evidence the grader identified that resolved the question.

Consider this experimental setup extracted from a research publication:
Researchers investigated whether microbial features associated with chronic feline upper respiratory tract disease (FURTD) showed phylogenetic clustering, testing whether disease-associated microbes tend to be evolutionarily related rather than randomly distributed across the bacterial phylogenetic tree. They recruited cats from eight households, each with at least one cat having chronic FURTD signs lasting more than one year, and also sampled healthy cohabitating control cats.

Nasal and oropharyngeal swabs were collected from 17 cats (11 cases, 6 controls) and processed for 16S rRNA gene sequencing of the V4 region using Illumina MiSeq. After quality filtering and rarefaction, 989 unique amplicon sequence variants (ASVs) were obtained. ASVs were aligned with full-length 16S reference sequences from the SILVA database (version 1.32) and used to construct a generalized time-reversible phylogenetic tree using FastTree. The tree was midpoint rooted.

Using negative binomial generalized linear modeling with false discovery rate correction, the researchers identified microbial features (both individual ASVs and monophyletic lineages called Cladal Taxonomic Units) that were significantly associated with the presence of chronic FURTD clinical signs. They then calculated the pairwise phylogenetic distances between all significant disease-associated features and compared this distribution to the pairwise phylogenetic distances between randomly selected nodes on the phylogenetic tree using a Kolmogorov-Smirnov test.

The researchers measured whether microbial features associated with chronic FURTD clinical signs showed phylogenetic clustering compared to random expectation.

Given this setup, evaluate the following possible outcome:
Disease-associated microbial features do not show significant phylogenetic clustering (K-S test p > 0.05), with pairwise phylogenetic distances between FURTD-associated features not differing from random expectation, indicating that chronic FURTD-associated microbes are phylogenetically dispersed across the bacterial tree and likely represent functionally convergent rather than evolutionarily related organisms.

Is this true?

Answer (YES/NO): NO